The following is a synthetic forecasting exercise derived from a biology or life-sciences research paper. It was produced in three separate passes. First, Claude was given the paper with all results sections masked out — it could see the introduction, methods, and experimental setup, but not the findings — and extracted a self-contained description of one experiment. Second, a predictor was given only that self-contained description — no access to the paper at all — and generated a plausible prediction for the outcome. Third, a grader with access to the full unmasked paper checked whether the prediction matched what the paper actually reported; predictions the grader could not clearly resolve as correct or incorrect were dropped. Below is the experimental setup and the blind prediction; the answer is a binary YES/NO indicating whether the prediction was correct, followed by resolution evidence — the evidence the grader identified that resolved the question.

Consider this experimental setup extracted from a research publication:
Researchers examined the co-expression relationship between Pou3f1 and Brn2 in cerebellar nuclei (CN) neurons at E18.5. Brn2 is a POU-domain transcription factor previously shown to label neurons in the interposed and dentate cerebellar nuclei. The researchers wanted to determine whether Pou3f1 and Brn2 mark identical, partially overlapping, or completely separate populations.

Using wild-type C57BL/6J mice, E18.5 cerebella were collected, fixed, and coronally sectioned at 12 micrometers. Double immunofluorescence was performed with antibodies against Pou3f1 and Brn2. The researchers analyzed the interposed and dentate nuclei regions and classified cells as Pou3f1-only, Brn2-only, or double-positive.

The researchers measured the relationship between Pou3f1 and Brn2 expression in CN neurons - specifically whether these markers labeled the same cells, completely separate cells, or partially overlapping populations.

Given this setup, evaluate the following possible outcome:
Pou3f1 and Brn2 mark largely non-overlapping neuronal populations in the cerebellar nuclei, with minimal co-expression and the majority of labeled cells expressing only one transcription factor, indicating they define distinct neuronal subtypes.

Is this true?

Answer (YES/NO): NO